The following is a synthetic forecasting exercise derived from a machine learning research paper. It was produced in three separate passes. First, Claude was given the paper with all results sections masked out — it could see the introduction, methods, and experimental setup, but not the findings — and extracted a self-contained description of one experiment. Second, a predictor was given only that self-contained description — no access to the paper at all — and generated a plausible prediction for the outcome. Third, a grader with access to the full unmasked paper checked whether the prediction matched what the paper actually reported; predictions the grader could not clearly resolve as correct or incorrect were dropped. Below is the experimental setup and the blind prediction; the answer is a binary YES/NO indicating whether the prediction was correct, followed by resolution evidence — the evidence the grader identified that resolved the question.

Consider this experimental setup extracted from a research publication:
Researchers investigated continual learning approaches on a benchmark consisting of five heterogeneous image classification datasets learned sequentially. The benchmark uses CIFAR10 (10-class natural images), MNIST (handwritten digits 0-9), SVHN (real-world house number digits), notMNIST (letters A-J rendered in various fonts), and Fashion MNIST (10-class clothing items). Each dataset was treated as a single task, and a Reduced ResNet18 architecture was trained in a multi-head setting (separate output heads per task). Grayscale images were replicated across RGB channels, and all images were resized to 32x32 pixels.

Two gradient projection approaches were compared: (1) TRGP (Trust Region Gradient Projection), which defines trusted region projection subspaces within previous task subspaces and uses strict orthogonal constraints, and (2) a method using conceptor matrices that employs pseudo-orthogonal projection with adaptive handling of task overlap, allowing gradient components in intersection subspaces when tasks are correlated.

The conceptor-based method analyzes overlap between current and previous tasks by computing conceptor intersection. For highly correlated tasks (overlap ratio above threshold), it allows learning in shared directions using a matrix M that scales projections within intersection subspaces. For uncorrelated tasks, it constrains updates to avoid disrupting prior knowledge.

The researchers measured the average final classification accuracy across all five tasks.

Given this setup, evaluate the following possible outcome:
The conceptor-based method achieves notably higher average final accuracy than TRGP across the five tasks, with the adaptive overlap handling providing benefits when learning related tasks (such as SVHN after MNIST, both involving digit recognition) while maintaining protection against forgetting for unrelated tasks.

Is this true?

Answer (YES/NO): NO